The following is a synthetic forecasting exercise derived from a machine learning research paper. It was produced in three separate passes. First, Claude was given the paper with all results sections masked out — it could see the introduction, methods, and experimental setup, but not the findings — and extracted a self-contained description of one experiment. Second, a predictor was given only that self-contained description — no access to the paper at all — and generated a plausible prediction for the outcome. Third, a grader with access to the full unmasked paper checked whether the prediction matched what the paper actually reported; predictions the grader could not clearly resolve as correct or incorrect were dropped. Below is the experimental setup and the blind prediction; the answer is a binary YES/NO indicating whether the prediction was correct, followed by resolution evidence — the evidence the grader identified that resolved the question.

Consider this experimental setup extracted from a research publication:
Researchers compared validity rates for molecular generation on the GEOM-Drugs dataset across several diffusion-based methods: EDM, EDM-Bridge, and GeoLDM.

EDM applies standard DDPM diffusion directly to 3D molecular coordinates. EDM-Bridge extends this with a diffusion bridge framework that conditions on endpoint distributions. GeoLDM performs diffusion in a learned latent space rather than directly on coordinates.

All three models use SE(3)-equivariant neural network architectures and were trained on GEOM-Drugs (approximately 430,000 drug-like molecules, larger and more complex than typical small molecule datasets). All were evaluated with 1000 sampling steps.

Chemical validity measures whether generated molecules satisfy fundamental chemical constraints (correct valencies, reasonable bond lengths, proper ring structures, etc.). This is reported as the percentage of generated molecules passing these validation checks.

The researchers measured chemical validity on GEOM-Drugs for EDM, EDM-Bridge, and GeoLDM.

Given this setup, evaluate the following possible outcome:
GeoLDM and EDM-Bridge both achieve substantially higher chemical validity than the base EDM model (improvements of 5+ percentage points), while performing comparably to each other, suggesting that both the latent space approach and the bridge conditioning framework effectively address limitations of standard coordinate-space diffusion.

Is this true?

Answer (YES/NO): NO